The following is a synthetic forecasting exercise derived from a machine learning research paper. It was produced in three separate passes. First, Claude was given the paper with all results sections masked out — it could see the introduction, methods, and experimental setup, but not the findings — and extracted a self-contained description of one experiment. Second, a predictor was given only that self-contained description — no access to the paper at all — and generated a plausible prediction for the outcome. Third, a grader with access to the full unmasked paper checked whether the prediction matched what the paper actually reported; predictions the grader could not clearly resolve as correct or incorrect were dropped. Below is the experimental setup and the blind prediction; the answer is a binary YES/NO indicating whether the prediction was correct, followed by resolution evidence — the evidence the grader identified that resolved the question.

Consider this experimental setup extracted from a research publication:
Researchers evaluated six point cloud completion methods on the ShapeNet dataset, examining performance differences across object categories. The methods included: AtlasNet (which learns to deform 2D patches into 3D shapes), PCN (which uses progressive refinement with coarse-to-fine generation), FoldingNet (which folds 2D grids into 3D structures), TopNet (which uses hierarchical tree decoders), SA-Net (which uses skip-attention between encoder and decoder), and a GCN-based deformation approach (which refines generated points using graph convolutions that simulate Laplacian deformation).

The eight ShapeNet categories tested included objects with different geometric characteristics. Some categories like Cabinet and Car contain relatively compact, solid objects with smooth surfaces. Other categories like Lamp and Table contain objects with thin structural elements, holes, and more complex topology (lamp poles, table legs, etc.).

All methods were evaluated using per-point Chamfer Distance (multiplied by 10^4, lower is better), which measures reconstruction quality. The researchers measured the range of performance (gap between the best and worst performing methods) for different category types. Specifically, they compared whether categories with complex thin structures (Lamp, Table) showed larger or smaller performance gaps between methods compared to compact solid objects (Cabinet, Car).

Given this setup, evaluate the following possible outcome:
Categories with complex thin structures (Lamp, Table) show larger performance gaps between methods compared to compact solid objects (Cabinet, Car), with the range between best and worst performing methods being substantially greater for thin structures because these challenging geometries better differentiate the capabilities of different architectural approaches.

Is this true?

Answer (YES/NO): NO